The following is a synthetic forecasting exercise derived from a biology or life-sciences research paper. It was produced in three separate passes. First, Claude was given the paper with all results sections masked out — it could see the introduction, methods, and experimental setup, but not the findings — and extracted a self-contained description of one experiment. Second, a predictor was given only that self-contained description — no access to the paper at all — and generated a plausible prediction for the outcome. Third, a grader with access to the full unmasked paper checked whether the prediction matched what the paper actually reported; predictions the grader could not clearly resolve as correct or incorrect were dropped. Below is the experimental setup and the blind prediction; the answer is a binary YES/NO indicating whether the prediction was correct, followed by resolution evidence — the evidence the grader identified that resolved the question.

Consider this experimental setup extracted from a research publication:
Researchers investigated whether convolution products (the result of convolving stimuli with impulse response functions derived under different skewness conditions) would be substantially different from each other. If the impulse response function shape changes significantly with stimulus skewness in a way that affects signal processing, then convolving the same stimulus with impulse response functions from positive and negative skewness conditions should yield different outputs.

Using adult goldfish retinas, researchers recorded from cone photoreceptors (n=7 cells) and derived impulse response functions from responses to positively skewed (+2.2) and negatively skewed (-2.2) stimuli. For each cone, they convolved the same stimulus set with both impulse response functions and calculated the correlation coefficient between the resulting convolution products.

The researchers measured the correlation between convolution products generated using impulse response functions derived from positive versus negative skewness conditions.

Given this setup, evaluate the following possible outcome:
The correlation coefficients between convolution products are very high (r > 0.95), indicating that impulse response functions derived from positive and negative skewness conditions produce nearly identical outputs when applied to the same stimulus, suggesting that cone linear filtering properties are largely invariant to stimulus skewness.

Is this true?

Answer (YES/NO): YES